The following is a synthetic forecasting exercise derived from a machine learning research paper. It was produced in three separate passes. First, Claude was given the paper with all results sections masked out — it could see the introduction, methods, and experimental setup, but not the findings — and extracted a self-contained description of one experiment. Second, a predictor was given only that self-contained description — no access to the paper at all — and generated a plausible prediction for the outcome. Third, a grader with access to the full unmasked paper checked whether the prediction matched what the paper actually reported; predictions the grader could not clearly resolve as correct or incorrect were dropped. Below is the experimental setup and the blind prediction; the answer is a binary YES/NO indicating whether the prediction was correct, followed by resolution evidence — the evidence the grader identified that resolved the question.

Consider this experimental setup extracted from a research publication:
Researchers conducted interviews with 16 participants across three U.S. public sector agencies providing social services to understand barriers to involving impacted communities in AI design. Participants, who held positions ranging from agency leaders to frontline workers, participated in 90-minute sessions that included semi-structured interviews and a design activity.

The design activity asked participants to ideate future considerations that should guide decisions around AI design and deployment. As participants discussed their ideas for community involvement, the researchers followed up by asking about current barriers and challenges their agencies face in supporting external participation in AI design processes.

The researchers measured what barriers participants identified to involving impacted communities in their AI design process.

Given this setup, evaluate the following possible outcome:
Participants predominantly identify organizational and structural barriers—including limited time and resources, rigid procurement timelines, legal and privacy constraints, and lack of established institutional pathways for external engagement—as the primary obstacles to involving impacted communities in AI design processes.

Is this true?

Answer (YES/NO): NO